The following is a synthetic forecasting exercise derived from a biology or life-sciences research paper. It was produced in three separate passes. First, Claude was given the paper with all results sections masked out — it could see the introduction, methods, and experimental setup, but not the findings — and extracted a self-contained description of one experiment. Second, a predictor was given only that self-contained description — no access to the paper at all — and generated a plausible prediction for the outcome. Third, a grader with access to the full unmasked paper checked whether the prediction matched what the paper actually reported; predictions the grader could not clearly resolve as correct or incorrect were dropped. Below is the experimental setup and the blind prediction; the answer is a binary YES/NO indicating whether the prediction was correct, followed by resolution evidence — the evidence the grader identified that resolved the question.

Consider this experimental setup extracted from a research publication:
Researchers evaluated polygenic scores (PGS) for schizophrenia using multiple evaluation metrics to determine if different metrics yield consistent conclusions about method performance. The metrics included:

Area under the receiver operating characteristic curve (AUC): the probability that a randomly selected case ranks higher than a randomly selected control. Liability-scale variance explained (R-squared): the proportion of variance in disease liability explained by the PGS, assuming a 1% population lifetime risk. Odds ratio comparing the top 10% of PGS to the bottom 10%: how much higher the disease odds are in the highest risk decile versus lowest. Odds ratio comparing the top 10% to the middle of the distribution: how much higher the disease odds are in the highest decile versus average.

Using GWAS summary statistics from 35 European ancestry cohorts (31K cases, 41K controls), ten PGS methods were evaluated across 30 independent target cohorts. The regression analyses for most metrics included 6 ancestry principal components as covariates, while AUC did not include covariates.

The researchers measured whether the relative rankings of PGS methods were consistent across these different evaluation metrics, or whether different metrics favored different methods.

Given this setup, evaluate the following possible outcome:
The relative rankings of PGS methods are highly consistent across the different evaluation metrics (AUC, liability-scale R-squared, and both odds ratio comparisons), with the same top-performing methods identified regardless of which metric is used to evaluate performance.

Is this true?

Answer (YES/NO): YES